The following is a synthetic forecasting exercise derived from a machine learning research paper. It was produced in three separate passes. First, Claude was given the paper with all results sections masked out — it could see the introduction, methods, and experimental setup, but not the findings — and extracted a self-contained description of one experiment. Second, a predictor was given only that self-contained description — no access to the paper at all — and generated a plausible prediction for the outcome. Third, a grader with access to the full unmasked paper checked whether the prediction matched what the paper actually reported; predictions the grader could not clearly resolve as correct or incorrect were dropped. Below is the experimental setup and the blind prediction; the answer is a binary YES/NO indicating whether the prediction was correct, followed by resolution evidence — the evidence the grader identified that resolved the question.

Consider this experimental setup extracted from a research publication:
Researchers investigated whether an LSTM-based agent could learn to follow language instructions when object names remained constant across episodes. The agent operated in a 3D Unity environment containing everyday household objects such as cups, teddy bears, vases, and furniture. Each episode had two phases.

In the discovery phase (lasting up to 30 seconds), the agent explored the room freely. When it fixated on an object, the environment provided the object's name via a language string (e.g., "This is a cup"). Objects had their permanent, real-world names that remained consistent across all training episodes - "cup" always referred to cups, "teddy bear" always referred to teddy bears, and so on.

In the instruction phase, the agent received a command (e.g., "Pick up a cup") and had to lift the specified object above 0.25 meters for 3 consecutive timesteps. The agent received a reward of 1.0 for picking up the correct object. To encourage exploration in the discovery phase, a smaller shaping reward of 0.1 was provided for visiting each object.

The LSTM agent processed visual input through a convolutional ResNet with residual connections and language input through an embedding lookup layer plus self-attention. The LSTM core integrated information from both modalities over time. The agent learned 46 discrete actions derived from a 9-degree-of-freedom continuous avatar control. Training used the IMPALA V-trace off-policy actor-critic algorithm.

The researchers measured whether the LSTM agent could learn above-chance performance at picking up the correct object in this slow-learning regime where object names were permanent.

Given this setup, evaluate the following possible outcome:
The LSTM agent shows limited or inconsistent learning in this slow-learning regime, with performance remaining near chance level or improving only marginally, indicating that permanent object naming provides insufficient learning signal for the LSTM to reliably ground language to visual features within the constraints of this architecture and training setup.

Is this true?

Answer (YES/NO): NO